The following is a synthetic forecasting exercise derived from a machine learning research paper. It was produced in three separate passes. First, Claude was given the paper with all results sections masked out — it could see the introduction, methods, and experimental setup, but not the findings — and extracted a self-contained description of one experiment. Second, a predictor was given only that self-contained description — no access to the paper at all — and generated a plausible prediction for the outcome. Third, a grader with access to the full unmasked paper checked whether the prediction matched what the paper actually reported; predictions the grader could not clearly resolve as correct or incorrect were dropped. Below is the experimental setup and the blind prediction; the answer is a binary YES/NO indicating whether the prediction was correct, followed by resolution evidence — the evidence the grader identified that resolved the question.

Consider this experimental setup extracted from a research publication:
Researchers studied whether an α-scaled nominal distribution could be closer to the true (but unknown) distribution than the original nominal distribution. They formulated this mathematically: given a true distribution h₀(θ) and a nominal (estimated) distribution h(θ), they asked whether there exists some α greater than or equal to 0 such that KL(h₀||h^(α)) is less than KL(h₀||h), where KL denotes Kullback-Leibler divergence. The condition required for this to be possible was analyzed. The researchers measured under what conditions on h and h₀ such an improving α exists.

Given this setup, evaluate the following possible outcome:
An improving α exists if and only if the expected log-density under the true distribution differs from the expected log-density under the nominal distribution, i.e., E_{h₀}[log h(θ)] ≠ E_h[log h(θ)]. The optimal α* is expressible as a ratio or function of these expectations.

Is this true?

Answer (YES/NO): NO